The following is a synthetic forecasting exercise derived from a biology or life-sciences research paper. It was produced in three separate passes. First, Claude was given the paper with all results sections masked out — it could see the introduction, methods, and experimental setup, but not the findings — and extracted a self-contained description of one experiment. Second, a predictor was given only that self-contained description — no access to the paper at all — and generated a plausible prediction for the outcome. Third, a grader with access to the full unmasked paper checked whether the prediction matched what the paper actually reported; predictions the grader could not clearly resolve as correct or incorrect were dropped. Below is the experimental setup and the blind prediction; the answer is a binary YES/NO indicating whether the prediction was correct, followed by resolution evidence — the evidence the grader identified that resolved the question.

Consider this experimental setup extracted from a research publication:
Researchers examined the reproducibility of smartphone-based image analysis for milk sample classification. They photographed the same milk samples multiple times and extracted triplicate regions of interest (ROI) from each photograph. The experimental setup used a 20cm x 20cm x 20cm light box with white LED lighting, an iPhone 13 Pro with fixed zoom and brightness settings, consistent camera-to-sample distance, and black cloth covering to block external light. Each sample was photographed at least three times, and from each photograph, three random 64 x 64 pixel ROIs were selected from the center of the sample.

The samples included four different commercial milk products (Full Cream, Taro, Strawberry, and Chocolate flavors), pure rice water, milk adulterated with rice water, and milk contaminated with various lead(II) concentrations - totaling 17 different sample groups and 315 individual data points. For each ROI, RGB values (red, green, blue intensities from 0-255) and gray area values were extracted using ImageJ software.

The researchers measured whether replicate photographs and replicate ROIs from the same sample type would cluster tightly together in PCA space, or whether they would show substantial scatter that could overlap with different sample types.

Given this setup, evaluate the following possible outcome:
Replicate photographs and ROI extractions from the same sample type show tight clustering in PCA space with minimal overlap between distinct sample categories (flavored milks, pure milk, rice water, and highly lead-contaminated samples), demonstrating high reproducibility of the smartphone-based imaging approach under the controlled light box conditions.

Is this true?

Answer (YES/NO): NO